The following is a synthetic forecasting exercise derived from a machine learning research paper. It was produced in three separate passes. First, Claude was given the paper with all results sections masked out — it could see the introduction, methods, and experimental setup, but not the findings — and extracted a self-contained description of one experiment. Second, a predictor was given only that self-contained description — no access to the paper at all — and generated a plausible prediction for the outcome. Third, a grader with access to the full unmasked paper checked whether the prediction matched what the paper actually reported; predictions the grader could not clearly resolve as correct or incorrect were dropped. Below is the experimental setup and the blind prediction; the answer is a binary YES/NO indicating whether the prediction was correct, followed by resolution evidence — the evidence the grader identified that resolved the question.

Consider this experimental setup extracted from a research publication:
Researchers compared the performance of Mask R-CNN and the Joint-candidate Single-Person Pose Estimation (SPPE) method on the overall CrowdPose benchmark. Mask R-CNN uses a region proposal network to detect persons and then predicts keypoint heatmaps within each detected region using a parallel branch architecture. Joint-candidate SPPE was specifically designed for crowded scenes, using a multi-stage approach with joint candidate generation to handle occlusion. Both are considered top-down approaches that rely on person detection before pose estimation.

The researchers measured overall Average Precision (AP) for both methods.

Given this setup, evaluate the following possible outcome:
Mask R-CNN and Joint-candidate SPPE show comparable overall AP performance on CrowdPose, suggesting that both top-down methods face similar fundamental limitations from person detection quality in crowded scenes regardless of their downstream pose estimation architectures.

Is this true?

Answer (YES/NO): NO